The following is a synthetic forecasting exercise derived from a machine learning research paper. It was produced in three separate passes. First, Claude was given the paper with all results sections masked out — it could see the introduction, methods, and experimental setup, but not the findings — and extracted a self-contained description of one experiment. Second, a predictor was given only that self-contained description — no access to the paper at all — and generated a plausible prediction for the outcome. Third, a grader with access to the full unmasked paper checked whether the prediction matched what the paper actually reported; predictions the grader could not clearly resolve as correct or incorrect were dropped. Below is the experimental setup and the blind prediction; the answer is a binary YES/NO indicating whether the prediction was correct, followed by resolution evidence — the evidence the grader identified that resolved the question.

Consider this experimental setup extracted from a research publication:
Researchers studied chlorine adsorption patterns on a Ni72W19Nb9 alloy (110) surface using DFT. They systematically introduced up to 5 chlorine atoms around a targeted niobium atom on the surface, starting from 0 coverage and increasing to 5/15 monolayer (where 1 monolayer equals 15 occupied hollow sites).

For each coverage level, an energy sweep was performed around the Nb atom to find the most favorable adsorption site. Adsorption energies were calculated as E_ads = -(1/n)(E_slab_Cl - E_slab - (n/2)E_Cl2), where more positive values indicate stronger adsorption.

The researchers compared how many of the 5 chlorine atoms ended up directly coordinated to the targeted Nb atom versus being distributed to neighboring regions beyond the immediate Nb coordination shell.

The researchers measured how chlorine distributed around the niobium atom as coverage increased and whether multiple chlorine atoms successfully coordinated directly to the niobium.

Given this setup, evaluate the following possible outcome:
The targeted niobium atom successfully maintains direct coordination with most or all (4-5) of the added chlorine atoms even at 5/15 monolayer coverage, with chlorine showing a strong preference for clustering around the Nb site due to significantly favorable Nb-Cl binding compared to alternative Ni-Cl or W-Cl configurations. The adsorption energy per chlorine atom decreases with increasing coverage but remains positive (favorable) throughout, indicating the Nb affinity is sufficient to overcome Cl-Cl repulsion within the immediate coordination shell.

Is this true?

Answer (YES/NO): NO